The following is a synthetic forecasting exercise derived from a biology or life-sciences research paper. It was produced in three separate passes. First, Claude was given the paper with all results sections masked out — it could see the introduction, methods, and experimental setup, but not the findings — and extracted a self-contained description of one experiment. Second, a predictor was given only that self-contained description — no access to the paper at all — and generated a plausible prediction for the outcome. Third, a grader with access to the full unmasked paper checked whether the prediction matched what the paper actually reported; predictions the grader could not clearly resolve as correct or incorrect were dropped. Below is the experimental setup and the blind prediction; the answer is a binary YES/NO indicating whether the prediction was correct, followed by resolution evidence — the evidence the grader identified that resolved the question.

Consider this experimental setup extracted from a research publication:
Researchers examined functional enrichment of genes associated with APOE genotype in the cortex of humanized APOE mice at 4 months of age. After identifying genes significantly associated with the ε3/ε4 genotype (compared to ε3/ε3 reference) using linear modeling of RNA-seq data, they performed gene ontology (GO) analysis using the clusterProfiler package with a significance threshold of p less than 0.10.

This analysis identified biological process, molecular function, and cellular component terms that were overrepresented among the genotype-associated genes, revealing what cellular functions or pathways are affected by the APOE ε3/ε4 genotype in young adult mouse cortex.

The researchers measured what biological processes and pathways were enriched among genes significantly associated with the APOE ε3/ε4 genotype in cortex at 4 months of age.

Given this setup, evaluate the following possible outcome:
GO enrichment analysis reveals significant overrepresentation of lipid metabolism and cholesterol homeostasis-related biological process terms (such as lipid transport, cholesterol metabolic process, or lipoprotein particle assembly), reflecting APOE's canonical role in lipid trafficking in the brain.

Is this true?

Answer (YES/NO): NO